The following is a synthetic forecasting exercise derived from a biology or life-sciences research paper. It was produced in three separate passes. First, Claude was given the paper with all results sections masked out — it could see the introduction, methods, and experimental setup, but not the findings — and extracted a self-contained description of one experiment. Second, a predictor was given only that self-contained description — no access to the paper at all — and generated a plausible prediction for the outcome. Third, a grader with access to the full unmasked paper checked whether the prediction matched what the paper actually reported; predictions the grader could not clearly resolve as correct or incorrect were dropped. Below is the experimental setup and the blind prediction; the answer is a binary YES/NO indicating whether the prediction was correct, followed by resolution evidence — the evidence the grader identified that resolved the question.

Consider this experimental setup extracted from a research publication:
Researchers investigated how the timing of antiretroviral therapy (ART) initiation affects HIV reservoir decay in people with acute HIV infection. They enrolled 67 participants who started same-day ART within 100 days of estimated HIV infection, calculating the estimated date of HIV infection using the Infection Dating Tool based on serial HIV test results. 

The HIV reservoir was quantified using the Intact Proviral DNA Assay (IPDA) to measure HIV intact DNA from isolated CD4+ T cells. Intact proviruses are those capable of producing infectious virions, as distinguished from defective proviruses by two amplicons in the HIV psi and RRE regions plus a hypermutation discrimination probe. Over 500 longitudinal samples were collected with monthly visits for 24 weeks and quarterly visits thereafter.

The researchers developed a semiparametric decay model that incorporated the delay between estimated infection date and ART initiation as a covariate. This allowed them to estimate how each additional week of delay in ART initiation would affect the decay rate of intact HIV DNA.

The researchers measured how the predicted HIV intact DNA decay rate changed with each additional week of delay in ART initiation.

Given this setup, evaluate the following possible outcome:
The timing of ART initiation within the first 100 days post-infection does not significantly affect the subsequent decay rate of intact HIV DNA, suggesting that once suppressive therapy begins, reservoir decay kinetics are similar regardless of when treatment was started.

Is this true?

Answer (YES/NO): NO